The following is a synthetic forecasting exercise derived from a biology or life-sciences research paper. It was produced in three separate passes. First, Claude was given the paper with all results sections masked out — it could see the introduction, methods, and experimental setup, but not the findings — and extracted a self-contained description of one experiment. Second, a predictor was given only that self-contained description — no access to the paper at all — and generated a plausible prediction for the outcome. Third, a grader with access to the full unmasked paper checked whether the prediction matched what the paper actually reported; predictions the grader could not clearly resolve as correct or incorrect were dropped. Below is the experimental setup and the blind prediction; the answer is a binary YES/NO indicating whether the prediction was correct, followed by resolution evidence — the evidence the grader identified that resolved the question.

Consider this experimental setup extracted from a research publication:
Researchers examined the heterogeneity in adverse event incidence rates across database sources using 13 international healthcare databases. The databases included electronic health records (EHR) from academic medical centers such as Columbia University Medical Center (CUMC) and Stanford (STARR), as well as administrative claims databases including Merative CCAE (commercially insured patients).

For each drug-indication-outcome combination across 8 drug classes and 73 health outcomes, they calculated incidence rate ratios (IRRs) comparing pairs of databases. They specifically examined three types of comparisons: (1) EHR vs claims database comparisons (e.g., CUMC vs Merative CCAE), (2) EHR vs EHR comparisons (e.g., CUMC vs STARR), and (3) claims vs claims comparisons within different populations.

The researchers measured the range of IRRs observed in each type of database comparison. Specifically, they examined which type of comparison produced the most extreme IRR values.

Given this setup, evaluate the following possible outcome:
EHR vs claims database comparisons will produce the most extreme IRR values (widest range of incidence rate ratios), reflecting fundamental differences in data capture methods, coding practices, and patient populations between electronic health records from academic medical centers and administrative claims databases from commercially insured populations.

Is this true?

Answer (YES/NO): NO